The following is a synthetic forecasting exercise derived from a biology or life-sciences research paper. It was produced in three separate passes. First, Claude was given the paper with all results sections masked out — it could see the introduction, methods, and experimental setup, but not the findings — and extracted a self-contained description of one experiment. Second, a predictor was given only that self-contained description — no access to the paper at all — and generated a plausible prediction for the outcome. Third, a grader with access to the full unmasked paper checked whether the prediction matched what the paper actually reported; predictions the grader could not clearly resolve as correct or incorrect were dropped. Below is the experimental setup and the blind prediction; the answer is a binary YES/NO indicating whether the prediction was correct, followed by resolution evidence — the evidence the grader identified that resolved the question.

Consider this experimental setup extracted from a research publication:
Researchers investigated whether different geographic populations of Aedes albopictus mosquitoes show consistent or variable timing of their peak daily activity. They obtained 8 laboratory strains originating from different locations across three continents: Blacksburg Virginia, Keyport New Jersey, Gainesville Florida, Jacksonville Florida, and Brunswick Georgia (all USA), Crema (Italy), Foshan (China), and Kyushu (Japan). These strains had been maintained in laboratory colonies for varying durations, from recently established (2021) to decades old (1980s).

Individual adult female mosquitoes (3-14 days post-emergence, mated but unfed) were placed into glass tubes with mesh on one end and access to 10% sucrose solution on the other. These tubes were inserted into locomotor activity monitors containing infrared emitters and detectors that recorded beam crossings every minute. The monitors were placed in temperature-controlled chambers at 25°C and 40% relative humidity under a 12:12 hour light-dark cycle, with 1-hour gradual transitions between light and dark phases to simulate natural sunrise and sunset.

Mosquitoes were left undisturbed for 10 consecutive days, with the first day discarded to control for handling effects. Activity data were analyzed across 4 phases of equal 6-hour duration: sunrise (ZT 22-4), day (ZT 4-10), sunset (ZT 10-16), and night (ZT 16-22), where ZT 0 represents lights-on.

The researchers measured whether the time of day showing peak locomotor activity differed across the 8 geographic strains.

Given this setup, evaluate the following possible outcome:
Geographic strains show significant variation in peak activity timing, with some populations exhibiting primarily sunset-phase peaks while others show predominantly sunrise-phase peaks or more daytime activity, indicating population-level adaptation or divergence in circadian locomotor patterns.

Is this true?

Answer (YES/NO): NO